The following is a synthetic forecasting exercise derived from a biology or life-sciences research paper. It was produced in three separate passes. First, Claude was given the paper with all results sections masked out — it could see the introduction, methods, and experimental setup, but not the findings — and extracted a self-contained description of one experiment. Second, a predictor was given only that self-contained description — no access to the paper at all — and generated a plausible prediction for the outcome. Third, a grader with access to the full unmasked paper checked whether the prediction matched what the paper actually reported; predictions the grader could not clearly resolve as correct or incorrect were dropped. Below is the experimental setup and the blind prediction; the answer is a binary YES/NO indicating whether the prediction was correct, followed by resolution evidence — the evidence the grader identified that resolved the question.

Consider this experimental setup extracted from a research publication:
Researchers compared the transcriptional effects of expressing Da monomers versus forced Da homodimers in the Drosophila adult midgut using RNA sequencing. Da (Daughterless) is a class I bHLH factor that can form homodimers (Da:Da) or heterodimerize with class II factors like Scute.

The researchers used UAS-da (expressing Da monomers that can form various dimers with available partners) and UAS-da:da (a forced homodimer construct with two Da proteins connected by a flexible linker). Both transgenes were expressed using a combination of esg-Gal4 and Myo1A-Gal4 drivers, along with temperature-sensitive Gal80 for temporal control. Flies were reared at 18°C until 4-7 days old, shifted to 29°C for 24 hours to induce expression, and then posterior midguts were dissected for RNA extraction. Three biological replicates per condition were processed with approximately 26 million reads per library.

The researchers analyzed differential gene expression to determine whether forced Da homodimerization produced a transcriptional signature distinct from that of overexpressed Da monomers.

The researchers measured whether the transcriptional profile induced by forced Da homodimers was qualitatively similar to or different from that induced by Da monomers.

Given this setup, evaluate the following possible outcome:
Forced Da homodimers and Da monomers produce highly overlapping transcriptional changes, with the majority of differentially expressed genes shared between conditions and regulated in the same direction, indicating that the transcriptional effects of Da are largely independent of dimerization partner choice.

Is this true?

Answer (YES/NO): NO